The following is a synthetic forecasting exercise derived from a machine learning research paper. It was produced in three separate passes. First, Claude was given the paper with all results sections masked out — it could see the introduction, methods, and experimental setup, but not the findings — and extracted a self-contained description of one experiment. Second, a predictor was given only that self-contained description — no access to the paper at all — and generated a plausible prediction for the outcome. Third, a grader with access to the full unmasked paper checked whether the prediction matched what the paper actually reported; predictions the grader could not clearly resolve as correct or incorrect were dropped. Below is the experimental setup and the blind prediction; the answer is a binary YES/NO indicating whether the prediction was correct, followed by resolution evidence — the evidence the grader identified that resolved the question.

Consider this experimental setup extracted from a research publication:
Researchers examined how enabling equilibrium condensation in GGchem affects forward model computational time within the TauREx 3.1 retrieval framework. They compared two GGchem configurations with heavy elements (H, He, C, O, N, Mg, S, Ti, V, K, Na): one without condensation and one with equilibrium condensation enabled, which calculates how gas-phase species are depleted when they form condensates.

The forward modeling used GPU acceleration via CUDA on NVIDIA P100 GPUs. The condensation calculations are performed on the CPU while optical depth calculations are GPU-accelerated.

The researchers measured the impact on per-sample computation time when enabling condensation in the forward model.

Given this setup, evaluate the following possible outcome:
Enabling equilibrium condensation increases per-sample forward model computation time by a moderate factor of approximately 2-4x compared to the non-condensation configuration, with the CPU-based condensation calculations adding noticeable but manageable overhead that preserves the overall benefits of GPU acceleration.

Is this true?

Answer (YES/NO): NO